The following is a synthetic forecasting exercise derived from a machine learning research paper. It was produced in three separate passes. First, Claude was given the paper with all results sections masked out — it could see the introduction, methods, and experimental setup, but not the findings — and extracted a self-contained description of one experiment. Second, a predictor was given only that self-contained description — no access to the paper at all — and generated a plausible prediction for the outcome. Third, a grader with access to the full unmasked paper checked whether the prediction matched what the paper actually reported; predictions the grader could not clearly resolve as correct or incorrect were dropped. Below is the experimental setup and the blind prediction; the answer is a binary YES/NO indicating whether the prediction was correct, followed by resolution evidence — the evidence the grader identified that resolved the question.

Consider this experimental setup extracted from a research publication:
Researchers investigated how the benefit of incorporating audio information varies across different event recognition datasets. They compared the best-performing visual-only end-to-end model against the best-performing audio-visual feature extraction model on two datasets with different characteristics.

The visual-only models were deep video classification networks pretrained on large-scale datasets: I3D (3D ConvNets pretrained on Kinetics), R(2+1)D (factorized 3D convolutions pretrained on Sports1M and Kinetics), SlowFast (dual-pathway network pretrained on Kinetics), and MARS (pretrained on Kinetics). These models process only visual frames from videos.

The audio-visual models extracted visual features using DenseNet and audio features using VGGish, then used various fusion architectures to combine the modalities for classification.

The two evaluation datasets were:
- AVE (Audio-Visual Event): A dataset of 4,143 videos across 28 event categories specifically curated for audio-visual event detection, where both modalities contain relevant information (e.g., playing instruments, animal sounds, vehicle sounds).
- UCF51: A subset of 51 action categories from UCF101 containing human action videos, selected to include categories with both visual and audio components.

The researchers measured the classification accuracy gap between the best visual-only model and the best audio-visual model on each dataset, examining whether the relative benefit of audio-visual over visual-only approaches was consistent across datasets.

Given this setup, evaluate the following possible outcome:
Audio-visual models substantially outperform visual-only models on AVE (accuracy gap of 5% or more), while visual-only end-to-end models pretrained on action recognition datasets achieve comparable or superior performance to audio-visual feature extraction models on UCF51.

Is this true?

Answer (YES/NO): YES